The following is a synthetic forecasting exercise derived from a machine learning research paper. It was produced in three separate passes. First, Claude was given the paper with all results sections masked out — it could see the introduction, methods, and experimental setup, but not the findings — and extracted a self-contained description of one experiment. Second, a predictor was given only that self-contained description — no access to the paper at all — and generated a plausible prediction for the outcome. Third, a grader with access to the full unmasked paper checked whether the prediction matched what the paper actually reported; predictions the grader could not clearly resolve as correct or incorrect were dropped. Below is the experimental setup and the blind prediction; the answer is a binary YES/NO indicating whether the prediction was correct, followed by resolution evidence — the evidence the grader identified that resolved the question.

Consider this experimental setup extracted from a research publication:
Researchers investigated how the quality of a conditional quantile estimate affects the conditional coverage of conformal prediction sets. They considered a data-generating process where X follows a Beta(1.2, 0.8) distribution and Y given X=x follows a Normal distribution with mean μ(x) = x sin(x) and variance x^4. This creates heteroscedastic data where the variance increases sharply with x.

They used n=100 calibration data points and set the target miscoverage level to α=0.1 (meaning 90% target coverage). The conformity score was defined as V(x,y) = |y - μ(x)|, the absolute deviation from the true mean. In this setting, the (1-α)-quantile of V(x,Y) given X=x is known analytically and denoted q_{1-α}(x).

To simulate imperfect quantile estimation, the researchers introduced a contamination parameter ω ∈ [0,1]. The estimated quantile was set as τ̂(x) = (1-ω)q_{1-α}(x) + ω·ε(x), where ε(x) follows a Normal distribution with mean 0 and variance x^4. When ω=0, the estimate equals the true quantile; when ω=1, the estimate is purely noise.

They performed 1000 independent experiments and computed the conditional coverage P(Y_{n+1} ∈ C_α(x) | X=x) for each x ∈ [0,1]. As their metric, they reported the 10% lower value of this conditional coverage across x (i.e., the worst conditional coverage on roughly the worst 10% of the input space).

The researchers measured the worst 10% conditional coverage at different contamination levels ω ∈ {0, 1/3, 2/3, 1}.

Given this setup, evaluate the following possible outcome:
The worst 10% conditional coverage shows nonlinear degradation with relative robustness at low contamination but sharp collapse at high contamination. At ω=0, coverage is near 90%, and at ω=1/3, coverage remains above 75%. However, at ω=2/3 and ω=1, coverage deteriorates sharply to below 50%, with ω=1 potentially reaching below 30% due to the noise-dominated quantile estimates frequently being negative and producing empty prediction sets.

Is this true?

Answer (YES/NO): NO